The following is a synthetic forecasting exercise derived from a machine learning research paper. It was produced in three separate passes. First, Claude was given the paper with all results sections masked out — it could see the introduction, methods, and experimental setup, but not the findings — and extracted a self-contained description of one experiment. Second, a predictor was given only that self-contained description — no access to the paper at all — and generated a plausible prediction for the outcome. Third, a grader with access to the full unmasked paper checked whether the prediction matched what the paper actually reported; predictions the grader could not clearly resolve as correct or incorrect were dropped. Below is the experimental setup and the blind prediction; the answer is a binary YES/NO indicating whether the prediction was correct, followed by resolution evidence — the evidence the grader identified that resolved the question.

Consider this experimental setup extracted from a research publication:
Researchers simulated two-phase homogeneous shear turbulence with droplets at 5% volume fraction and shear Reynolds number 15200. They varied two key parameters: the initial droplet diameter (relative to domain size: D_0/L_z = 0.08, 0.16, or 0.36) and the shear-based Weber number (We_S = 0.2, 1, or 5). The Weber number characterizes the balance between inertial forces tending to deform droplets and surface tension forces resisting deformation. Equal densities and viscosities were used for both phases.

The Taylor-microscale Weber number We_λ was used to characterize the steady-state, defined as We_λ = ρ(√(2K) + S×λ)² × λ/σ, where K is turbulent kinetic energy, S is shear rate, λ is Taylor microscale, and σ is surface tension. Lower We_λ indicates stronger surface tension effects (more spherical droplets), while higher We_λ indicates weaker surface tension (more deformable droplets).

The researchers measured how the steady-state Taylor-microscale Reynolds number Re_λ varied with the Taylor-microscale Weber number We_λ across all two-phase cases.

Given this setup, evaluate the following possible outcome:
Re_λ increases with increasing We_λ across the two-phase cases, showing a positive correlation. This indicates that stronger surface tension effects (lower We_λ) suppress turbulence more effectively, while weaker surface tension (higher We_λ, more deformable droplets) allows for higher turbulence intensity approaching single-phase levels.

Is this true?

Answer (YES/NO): YES